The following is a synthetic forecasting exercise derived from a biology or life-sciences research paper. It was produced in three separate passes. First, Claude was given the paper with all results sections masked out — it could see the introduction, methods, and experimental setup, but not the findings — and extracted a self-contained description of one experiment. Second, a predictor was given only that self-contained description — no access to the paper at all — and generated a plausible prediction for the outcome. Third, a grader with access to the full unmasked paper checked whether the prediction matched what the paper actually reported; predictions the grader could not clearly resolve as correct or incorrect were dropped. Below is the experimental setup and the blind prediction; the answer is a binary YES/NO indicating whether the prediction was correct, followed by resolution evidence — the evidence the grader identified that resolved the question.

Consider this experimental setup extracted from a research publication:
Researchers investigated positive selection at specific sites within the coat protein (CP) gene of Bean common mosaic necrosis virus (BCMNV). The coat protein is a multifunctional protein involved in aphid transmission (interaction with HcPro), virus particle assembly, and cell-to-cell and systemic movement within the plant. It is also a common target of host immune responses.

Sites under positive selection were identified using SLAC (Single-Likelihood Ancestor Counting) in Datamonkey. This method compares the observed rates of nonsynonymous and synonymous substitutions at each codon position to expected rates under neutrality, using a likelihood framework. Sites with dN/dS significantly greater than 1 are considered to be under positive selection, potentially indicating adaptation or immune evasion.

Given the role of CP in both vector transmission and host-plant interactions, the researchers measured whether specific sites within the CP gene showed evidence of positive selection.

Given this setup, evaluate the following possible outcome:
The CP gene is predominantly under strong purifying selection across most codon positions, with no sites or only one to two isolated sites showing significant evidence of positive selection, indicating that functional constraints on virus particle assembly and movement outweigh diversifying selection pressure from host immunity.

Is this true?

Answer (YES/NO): YES